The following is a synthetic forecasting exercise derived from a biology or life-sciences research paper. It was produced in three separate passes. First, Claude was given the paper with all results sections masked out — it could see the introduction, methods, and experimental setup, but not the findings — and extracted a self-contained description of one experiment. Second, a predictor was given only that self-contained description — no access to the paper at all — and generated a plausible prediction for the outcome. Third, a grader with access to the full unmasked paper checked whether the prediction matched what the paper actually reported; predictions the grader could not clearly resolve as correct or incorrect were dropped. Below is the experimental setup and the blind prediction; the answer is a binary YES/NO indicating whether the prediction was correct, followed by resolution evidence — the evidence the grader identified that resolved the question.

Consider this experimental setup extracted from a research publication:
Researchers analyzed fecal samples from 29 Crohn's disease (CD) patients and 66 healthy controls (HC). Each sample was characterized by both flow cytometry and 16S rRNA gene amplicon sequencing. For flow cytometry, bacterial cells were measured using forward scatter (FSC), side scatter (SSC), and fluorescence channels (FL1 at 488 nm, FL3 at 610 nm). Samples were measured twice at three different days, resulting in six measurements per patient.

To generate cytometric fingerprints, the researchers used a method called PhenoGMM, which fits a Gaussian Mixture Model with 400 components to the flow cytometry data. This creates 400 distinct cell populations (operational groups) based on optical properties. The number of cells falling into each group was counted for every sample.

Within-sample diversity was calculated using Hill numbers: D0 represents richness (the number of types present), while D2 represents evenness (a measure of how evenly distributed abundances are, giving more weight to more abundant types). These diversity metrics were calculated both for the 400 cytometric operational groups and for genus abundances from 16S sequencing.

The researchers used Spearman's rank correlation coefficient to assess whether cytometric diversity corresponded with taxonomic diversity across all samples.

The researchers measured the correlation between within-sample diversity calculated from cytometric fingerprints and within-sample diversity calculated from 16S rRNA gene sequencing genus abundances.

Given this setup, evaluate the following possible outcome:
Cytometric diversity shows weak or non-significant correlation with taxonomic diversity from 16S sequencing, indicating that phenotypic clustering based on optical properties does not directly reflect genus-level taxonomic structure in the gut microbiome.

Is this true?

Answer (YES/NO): NO